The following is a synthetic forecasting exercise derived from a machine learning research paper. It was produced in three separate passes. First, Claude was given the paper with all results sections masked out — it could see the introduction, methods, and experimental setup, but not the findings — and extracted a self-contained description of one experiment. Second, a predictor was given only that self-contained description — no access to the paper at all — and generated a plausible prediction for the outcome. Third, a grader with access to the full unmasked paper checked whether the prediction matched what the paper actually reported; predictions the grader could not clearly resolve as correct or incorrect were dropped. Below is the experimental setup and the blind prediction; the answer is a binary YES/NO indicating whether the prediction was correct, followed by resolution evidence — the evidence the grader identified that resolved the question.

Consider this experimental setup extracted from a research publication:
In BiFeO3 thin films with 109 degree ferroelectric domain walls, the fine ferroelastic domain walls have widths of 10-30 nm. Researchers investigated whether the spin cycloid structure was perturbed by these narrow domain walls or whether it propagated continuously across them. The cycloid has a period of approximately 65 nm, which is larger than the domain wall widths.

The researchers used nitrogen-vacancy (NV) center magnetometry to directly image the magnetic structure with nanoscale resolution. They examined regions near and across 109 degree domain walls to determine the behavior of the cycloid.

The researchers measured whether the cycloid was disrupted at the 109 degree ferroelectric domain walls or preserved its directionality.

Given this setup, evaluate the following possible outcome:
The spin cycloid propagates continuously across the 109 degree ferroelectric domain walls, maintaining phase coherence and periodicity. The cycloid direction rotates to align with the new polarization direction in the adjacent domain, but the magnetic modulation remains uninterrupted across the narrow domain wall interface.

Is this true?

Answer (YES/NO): NO